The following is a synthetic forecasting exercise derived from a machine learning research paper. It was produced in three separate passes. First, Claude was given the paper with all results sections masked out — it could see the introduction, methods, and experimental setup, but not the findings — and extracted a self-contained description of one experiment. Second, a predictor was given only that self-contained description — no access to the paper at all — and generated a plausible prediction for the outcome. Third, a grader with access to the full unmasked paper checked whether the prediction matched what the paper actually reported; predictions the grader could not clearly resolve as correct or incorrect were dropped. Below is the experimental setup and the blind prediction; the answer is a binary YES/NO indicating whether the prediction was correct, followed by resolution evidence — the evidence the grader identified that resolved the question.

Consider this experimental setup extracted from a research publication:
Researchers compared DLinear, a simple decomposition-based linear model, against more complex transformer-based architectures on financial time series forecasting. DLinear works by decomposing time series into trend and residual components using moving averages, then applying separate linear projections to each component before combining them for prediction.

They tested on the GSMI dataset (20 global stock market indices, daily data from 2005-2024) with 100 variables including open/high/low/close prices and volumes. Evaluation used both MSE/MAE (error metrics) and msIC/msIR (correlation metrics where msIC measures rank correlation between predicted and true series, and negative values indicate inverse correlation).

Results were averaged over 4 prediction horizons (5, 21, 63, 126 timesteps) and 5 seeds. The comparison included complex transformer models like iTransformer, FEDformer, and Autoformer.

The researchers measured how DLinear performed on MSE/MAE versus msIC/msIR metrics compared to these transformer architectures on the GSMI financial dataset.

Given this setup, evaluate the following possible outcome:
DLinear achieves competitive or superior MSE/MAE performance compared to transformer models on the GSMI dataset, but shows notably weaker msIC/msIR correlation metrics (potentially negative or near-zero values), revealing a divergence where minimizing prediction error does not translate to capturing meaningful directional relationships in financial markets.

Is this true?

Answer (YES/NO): YES